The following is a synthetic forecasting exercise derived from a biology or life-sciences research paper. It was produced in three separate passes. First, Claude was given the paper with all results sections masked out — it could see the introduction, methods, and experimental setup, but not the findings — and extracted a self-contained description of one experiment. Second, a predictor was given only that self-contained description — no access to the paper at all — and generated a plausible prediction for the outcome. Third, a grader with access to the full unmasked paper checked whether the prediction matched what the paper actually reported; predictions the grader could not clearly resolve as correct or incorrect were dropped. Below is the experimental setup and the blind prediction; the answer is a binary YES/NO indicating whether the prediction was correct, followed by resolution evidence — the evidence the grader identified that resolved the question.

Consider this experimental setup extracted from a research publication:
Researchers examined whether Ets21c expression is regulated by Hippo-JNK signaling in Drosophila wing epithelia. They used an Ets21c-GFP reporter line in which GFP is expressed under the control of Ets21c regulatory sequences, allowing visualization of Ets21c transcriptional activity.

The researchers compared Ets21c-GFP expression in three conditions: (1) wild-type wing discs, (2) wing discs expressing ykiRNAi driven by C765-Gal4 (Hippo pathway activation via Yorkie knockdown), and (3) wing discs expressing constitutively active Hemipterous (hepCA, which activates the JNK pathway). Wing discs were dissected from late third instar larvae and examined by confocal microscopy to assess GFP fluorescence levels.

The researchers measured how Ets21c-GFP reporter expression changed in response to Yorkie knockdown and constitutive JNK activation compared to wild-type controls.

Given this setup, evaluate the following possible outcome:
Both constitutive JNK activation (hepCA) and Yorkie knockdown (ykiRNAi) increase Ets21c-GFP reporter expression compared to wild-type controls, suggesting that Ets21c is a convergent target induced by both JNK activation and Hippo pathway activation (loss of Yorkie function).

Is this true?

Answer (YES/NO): YES